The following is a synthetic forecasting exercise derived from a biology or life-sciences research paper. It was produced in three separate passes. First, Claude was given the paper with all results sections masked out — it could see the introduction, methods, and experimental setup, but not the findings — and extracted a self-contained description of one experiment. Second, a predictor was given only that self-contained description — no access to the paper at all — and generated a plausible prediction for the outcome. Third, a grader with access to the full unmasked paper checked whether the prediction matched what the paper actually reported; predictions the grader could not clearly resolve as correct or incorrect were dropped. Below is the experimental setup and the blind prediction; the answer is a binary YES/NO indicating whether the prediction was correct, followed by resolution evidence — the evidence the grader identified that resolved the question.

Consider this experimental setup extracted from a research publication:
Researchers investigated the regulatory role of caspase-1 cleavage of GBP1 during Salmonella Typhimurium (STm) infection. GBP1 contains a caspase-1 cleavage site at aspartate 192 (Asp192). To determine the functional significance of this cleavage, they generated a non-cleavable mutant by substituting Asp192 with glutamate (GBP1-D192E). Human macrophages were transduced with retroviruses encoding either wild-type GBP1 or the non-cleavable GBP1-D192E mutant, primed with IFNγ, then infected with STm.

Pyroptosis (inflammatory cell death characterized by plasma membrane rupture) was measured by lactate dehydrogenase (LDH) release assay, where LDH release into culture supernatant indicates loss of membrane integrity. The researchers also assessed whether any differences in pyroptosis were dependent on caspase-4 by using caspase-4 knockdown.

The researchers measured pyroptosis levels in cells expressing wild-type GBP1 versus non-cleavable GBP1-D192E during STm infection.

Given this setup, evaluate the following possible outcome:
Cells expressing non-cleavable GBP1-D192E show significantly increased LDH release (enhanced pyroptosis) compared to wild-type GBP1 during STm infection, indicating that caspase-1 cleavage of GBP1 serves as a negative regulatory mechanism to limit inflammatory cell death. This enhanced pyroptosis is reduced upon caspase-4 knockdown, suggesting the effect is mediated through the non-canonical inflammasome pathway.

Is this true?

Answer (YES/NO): NO